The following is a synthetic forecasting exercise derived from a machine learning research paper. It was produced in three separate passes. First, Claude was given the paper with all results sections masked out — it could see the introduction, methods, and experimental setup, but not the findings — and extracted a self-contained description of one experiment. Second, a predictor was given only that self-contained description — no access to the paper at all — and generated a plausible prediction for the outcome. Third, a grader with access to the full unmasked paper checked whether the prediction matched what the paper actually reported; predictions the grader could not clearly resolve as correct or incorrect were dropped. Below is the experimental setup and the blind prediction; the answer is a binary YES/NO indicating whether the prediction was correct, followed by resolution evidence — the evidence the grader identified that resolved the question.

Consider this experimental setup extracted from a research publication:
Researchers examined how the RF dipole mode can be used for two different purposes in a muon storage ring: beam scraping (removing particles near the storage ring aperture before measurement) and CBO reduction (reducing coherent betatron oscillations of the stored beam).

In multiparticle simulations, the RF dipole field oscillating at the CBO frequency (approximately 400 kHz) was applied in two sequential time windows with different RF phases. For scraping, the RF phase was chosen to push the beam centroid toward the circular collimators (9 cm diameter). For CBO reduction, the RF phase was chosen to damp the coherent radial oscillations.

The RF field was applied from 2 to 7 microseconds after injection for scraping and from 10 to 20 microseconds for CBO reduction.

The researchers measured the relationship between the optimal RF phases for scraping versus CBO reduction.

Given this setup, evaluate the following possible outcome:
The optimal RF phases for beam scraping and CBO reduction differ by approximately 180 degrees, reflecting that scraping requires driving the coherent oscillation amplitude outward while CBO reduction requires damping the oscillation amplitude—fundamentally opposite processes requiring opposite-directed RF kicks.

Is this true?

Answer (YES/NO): YES